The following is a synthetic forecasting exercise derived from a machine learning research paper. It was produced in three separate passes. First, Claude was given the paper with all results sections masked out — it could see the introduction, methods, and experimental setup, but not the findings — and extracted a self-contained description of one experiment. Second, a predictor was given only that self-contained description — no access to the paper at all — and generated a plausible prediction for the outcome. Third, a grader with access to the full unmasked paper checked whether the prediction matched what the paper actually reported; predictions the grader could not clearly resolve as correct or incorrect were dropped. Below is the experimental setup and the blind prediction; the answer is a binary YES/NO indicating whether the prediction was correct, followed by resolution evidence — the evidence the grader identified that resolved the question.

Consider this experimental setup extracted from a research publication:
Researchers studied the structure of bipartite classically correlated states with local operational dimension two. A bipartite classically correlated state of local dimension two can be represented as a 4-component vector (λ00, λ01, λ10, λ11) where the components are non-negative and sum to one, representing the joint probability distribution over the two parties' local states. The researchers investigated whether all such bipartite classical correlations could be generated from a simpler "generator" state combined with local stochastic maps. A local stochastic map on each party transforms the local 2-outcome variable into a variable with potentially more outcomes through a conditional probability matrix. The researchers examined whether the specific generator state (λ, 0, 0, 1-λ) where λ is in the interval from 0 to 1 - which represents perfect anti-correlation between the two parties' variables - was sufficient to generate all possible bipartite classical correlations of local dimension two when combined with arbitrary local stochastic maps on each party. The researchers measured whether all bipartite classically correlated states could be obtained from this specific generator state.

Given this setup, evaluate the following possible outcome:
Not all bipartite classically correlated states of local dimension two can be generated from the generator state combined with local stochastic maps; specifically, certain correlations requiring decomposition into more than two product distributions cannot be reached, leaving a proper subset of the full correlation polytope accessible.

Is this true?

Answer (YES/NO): NO